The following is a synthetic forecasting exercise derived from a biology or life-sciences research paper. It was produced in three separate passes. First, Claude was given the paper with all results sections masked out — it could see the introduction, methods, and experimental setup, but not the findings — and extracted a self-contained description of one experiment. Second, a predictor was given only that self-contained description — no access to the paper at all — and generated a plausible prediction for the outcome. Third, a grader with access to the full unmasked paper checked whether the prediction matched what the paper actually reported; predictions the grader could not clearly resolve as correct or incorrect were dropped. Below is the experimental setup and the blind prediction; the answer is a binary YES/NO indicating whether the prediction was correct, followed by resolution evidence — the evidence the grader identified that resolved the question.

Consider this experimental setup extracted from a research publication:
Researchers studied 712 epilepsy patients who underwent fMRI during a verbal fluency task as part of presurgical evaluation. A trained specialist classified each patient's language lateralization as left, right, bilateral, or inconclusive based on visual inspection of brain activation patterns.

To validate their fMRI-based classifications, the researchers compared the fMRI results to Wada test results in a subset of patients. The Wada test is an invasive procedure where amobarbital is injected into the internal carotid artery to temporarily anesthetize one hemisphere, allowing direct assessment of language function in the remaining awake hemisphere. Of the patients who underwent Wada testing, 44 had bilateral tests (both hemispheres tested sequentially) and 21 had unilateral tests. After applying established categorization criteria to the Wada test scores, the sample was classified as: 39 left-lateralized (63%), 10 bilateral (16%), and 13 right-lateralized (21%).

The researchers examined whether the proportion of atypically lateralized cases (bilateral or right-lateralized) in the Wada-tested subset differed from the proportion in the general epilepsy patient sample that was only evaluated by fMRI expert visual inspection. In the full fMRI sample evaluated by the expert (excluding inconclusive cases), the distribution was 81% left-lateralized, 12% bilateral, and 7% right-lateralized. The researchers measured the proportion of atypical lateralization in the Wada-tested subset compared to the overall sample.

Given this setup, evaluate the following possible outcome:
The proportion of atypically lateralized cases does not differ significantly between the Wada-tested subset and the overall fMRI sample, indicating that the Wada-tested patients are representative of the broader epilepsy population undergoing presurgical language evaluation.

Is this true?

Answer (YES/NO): NO